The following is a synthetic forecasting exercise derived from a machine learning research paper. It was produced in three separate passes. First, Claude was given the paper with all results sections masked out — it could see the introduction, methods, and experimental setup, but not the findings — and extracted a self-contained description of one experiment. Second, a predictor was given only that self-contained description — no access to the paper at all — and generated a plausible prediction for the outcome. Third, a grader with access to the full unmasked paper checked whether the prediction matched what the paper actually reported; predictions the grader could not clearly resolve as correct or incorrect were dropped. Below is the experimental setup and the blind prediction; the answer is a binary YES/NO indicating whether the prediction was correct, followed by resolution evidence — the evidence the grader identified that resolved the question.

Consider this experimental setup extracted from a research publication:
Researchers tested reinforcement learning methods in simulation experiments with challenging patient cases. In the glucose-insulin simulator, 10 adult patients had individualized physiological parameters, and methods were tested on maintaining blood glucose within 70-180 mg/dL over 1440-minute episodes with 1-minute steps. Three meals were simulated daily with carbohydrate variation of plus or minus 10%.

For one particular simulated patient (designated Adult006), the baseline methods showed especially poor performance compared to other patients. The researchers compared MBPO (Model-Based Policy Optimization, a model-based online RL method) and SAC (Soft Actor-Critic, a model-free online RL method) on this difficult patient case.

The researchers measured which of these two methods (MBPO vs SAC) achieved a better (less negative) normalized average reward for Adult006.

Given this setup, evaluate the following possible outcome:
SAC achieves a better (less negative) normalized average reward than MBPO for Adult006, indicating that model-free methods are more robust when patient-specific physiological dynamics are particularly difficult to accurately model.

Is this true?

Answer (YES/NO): NO